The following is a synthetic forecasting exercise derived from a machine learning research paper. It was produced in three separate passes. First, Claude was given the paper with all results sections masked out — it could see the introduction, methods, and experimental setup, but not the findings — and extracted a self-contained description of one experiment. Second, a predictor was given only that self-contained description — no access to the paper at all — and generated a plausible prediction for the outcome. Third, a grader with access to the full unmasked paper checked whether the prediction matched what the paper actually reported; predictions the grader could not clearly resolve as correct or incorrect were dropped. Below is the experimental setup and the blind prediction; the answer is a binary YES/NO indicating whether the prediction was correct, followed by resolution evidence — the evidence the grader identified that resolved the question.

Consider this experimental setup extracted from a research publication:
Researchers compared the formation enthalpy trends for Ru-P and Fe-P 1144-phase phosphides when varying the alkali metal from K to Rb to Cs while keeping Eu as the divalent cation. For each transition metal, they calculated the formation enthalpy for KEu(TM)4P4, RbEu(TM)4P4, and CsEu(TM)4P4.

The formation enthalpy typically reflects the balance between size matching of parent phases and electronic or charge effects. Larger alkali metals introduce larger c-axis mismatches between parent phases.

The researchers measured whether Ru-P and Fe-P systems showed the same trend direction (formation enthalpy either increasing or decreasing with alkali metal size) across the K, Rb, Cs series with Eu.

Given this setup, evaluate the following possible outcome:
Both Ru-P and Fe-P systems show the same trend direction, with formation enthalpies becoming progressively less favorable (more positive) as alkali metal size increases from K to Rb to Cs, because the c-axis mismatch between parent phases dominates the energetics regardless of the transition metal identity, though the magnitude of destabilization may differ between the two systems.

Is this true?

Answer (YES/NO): NO